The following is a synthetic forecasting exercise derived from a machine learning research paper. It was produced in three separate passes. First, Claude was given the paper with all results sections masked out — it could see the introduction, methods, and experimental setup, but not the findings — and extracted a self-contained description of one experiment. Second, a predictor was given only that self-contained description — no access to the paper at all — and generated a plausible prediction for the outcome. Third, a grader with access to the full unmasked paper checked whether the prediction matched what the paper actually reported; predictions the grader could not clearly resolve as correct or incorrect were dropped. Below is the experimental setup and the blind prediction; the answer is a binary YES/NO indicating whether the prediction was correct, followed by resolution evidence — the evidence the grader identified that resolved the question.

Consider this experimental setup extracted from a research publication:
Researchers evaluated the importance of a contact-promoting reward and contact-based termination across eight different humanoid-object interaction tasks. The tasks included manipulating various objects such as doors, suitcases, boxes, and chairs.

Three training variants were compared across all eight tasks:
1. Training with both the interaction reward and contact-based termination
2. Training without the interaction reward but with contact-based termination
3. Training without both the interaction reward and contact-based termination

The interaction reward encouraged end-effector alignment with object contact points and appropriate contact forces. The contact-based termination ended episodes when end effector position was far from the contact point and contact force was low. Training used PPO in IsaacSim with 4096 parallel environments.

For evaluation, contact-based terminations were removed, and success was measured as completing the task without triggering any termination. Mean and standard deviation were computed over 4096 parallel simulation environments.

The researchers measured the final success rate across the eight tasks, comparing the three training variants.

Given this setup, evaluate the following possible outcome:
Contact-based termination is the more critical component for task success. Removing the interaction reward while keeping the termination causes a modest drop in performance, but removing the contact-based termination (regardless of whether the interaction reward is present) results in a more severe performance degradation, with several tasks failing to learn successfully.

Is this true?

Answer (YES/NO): NO